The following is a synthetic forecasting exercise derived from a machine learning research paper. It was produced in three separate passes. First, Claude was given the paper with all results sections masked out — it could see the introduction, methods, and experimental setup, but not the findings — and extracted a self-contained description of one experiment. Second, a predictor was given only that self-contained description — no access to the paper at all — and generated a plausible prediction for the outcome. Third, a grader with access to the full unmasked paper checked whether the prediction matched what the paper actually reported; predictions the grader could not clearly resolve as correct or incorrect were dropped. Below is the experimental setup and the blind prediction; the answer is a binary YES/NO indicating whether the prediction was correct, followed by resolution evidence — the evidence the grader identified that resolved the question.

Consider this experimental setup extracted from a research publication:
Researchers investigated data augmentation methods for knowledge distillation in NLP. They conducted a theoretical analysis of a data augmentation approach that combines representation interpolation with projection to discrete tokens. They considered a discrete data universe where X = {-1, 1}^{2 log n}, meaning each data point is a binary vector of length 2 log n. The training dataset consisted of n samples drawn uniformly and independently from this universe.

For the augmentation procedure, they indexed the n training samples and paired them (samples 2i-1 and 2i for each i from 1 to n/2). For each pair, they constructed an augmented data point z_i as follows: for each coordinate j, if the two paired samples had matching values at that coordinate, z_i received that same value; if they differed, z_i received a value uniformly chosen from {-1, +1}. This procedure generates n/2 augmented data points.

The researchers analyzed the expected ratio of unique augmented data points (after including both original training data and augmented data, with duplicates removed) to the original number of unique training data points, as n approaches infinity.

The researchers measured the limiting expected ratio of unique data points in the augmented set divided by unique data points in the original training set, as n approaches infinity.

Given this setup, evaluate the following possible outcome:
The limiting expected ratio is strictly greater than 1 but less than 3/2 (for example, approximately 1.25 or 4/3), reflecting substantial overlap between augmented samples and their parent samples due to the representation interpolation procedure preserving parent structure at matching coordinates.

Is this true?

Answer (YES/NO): NO